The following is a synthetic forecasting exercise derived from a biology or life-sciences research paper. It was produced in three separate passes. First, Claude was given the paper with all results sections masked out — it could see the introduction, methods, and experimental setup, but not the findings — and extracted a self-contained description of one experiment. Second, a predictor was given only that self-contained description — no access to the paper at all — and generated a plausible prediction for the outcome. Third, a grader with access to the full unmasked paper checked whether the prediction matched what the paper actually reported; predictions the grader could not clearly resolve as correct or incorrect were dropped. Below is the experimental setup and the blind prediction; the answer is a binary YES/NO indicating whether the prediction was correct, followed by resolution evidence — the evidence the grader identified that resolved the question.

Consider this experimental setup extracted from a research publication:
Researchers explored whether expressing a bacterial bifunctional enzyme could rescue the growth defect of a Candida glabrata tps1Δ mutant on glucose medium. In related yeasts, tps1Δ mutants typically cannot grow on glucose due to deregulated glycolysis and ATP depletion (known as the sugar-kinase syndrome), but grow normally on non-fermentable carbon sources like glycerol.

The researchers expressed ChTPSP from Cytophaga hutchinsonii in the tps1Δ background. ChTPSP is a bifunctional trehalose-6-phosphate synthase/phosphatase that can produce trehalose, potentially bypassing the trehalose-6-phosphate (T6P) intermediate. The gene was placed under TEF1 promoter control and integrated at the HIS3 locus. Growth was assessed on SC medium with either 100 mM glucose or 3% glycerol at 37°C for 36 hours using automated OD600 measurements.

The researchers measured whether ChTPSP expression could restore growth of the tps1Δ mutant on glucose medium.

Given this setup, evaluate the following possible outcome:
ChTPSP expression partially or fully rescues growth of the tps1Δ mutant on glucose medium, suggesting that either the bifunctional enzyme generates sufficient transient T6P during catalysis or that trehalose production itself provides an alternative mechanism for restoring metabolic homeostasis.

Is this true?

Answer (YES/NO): YES